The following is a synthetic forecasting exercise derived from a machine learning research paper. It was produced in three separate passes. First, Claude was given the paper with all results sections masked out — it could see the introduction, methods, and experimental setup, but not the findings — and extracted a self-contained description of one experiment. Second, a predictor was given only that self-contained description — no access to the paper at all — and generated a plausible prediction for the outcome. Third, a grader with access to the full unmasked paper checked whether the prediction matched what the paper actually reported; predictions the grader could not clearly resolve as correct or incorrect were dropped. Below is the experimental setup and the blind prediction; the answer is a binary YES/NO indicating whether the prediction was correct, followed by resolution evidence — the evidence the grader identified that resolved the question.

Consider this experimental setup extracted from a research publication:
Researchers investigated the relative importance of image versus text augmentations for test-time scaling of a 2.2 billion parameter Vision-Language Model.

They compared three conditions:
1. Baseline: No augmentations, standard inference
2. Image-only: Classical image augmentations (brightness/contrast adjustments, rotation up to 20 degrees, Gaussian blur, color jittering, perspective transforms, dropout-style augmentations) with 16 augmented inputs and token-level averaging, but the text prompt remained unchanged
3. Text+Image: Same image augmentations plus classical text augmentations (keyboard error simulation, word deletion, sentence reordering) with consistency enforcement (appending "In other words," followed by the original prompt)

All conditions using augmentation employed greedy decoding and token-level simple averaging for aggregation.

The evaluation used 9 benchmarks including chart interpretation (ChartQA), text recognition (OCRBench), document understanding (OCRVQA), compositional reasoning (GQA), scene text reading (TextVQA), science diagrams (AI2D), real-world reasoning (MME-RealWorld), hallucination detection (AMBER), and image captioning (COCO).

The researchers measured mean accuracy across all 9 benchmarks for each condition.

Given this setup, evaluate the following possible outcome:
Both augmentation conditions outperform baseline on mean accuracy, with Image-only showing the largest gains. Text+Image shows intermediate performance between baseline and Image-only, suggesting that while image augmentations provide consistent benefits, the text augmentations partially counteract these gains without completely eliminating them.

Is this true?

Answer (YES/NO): NO